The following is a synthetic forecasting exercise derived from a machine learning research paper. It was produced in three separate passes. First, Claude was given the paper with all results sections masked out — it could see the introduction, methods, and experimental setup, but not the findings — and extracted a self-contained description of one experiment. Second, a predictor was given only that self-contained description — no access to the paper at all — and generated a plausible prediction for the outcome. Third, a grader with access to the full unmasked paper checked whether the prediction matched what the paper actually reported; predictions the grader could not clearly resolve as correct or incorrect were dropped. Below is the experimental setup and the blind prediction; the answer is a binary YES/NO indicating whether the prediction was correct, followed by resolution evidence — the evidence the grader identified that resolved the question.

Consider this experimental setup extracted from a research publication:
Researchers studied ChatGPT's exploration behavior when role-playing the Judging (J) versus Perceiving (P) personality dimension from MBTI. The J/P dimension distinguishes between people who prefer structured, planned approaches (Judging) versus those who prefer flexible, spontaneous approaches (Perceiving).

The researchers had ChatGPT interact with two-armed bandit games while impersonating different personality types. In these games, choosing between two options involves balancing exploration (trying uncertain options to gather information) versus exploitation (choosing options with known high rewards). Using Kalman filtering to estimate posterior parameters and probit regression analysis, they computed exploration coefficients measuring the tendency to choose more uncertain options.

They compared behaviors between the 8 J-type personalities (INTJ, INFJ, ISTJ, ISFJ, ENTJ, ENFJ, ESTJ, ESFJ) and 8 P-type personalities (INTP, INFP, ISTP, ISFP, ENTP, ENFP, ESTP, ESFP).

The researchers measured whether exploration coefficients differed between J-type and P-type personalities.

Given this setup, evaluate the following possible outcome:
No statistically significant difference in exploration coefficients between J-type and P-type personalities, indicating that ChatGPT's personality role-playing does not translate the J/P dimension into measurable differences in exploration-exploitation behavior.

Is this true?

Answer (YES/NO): NO